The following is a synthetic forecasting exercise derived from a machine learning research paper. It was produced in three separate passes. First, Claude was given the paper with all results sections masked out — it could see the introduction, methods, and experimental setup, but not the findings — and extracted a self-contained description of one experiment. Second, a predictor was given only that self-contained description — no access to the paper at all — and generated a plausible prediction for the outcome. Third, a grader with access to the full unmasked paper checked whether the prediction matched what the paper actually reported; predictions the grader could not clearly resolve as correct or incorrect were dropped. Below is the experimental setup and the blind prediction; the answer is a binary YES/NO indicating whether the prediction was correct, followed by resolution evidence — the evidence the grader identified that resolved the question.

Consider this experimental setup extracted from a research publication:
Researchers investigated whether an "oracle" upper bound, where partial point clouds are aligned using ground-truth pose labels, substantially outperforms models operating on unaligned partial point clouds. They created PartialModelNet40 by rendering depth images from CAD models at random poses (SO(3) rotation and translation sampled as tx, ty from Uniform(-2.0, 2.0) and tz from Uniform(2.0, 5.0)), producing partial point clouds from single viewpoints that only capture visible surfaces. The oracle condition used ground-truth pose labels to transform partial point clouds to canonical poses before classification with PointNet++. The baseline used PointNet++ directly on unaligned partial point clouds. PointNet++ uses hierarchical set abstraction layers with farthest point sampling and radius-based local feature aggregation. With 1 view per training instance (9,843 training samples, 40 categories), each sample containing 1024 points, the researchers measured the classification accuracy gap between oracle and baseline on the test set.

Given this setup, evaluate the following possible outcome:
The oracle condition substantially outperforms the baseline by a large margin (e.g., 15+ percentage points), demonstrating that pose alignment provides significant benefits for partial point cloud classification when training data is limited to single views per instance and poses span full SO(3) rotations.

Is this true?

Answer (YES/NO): YES